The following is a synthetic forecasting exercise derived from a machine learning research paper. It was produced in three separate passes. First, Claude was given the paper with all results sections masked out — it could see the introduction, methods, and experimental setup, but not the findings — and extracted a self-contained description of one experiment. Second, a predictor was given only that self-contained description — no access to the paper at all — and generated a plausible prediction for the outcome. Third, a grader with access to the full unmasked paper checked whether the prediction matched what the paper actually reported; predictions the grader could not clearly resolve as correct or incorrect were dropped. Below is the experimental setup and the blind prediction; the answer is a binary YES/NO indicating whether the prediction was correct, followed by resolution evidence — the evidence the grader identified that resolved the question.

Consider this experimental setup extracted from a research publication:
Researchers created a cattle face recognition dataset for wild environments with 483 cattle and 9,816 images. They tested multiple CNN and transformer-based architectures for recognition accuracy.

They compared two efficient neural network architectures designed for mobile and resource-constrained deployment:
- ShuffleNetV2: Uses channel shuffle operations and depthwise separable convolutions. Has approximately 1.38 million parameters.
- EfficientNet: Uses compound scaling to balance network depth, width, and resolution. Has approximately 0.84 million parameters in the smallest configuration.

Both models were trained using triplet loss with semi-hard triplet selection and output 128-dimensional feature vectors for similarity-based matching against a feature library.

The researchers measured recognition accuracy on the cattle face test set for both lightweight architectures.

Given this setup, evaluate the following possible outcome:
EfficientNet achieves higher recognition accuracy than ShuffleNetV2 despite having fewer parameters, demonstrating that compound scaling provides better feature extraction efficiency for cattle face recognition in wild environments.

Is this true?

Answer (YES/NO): NO